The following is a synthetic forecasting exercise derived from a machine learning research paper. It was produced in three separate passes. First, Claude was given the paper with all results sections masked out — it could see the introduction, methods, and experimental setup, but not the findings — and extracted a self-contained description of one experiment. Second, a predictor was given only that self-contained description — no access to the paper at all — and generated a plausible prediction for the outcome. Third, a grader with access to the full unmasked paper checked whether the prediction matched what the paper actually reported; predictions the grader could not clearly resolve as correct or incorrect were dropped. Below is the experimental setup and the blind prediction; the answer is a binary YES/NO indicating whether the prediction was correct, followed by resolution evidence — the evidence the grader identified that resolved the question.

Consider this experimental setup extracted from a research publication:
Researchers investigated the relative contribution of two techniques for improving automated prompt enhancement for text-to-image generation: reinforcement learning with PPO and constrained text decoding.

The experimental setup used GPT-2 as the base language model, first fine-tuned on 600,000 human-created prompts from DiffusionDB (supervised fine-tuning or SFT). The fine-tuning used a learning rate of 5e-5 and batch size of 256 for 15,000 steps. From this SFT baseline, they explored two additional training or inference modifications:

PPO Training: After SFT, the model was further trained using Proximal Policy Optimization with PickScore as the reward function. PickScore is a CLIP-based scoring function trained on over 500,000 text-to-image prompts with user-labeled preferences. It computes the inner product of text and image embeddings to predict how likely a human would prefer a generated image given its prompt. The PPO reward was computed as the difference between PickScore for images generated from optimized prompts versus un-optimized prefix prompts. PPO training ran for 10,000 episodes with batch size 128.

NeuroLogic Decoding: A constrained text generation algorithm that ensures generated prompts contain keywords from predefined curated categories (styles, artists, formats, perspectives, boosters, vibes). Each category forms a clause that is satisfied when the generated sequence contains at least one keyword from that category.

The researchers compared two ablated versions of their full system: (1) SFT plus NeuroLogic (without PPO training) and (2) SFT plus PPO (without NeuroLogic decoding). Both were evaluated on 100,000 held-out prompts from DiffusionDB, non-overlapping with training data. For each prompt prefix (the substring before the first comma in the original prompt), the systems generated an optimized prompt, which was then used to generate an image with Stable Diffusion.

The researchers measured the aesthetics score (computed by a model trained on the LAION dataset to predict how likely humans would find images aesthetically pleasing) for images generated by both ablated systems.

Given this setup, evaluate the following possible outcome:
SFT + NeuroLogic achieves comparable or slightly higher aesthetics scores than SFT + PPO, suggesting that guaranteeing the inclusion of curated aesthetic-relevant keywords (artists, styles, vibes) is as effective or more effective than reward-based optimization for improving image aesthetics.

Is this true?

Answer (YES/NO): NO